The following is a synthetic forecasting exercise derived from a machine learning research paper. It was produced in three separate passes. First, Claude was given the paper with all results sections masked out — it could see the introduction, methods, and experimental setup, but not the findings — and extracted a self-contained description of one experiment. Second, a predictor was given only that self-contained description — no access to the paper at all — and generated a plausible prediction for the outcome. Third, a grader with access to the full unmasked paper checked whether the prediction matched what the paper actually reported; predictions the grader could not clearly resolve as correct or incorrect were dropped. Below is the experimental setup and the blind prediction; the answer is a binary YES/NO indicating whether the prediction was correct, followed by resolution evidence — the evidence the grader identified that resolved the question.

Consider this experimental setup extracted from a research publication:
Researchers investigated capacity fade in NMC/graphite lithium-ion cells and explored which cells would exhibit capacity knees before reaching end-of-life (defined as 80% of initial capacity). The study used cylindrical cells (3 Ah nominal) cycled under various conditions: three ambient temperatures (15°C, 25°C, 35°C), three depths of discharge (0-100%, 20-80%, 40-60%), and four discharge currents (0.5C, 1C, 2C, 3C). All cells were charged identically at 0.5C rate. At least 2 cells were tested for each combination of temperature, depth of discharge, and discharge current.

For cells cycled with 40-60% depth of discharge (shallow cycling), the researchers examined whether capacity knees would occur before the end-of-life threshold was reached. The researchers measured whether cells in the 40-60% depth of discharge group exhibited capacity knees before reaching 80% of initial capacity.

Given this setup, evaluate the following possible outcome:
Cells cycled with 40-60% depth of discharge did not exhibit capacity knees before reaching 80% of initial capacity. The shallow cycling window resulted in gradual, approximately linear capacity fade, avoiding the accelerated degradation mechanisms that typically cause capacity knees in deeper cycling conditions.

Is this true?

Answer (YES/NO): YES